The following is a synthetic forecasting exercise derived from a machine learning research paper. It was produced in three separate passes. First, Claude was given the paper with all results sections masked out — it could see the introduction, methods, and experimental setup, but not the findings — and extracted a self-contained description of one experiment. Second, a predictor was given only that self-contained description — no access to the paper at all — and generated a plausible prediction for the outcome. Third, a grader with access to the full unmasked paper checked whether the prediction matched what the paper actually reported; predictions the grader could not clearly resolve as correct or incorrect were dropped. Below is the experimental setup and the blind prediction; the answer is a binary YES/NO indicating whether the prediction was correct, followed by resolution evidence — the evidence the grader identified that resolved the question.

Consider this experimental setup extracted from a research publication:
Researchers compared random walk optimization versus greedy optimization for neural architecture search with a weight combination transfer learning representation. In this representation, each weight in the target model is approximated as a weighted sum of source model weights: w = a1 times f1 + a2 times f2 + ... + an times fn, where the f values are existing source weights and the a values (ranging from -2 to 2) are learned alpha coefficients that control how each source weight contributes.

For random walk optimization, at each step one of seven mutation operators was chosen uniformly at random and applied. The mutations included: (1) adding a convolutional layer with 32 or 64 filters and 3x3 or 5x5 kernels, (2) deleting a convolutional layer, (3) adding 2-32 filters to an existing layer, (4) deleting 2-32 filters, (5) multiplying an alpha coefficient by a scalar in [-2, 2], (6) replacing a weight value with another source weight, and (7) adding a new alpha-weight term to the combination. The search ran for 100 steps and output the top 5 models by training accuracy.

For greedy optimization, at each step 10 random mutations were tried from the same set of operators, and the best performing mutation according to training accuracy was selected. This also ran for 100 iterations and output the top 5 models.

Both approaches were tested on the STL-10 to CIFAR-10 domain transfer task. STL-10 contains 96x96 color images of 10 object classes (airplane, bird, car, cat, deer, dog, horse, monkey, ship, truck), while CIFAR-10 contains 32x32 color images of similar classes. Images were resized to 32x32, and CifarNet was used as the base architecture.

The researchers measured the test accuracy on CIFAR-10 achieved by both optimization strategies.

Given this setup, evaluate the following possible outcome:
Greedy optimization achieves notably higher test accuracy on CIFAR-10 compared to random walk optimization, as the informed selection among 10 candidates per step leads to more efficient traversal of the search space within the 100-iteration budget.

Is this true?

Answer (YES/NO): YES